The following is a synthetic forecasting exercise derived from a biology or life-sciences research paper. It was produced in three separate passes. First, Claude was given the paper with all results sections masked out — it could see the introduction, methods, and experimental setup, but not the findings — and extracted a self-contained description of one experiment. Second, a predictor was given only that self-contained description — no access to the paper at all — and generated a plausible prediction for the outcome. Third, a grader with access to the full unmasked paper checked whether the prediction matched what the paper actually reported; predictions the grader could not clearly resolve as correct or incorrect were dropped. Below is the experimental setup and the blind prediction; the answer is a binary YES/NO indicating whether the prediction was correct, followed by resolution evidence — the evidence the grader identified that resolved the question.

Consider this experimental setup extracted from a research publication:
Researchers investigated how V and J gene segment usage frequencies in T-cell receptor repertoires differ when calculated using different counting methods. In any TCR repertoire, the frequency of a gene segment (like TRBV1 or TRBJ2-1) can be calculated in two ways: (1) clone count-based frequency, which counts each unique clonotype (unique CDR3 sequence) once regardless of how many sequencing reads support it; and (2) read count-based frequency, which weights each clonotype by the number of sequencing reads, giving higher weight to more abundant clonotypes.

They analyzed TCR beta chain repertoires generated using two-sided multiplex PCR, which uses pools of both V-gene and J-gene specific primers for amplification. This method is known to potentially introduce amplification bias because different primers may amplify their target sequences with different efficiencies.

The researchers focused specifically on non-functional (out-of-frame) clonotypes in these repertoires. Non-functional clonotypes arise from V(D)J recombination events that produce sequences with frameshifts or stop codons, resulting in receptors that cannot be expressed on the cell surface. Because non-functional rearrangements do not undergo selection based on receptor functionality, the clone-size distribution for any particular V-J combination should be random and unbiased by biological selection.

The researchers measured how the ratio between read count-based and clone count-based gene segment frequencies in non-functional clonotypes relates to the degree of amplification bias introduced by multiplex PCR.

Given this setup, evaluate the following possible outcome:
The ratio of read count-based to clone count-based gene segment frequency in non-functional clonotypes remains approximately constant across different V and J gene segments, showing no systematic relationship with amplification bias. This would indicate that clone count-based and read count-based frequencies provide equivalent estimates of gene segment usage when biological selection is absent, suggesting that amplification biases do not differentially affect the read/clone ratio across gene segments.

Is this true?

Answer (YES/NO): NO